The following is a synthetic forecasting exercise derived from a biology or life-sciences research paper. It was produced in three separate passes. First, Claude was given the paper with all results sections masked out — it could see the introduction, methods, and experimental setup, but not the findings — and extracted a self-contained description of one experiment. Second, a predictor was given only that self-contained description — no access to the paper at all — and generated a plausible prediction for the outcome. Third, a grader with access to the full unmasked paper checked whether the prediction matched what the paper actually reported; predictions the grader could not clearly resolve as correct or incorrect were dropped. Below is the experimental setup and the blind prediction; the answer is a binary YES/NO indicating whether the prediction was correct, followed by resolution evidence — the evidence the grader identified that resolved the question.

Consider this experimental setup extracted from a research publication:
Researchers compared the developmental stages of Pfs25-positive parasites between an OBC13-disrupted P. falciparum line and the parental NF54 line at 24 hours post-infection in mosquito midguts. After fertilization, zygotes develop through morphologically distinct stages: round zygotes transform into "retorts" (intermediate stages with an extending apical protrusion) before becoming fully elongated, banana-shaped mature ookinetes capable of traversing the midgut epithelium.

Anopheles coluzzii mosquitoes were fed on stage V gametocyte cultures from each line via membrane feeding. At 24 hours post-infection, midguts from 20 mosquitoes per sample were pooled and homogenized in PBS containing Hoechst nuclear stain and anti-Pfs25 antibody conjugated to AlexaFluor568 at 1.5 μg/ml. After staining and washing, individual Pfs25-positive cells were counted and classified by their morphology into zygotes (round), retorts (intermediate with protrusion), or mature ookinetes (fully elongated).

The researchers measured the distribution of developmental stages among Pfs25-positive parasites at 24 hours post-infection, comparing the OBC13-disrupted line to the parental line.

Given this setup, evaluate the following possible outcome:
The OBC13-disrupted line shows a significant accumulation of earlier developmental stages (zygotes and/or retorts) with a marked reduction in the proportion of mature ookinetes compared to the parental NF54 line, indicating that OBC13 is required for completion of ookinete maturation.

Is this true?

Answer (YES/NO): NO